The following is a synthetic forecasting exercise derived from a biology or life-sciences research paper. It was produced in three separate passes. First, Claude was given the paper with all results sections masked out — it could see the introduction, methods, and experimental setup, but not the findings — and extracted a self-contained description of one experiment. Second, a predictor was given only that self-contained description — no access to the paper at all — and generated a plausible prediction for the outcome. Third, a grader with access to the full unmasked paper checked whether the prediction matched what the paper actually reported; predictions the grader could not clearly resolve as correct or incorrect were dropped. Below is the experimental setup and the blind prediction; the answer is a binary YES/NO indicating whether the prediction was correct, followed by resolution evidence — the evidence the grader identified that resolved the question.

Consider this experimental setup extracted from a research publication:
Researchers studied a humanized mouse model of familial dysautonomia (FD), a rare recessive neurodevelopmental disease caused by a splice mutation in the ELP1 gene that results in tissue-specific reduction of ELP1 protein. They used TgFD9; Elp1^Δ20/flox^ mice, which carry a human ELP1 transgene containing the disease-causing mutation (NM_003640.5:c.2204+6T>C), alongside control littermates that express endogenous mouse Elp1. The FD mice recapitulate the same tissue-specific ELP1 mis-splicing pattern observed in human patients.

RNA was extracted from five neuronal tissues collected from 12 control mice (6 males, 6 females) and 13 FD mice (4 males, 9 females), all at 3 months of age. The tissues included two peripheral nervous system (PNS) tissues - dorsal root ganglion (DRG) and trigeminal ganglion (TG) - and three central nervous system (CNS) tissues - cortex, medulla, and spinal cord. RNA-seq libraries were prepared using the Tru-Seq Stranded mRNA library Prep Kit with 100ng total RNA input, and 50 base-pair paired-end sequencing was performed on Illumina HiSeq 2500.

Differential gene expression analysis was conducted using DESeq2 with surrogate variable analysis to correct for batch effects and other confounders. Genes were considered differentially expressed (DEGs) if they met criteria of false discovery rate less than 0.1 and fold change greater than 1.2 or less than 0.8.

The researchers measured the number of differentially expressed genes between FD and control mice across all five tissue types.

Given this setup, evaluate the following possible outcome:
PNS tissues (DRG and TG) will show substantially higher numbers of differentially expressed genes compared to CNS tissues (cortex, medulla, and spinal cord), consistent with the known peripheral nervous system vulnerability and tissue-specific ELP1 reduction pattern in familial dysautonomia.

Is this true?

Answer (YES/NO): YES